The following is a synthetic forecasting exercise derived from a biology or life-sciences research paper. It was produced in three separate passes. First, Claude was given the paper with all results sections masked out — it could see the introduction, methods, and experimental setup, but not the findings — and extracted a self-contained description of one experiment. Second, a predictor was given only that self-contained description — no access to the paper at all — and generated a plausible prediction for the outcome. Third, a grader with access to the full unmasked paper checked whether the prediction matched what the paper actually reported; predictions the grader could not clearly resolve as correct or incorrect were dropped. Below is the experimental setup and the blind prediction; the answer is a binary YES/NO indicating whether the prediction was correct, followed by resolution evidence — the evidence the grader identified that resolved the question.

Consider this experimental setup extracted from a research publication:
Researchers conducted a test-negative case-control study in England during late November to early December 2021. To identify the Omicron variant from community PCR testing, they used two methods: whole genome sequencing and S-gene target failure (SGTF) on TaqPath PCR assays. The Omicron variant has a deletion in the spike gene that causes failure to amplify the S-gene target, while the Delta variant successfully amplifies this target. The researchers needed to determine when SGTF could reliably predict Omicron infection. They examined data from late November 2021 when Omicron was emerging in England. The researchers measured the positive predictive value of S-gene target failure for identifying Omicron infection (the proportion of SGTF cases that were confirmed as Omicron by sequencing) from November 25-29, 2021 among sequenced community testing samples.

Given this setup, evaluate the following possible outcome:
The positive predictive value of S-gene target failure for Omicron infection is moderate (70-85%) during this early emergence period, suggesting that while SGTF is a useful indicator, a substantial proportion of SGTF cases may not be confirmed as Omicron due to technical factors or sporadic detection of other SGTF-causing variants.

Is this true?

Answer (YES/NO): NO